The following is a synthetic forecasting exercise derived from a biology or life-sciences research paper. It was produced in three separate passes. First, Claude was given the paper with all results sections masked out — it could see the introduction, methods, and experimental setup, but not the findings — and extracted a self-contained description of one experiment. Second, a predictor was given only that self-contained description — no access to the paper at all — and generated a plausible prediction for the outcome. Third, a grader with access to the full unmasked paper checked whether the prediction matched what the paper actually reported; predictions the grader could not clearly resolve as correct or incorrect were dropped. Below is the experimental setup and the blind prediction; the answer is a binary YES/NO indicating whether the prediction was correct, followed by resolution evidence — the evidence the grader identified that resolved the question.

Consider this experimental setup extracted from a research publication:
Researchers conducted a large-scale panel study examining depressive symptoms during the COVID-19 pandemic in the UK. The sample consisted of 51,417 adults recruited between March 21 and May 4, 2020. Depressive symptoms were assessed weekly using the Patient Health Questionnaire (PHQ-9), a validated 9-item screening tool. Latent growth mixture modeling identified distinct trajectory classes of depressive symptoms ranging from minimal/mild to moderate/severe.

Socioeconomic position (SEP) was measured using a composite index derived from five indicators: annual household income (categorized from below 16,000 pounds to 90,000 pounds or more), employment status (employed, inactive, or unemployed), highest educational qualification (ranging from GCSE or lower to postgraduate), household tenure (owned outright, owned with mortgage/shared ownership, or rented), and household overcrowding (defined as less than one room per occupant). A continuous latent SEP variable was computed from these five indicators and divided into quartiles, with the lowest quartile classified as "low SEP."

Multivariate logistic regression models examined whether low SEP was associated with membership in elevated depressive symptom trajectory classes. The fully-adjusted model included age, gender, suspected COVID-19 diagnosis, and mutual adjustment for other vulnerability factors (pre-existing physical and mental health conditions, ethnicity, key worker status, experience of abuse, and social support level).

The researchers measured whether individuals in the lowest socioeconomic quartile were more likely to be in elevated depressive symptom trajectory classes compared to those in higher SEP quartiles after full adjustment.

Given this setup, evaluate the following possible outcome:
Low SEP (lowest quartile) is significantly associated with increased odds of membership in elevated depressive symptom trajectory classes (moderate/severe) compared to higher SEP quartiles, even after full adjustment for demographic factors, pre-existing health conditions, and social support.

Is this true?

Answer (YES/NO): YES